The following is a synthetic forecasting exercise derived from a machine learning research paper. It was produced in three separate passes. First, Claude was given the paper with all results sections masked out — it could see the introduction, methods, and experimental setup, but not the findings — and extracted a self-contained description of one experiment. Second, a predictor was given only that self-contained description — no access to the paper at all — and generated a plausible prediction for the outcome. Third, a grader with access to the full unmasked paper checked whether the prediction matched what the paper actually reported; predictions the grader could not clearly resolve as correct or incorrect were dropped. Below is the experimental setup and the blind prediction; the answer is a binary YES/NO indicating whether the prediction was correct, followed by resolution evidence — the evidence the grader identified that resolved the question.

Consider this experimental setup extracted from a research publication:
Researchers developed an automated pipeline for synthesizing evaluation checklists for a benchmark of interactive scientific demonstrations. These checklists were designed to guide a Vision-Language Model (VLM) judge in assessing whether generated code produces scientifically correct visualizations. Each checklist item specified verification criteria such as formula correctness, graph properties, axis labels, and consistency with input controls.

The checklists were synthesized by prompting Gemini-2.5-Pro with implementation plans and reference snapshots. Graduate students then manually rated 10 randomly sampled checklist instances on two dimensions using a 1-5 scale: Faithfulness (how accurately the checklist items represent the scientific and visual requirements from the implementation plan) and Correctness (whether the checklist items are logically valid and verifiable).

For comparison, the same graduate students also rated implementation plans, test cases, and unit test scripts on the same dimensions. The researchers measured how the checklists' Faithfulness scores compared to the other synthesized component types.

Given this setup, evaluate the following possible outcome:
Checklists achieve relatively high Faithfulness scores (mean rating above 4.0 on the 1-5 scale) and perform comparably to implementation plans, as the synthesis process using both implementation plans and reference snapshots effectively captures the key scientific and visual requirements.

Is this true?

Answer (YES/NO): NO